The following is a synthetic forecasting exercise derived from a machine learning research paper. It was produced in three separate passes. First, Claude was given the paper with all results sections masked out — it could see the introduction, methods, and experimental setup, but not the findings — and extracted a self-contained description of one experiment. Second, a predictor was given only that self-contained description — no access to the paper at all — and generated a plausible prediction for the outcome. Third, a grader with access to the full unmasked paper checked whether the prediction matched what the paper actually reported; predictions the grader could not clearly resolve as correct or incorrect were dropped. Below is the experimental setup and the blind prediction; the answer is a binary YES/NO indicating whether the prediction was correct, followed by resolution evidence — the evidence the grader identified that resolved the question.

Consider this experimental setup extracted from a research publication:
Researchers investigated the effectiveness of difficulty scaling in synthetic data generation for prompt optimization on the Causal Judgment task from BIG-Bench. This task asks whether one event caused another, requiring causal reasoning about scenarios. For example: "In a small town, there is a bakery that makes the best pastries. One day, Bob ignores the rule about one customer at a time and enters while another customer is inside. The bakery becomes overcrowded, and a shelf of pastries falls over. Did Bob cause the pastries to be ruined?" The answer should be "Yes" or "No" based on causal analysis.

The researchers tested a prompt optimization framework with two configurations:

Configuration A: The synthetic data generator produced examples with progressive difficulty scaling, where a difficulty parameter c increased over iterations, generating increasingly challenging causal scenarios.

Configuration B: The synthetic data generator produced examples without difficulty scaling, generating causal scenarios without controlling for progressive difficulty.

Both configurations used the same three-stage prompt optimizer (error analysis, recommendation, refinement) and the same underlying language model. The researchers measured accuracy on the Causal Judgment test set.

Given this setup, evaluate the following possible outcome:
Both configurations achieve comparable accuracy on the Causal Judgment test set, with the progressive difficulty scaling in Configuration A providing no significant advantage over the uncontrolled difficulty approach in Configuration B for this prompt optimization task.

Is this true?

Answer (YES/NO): NO